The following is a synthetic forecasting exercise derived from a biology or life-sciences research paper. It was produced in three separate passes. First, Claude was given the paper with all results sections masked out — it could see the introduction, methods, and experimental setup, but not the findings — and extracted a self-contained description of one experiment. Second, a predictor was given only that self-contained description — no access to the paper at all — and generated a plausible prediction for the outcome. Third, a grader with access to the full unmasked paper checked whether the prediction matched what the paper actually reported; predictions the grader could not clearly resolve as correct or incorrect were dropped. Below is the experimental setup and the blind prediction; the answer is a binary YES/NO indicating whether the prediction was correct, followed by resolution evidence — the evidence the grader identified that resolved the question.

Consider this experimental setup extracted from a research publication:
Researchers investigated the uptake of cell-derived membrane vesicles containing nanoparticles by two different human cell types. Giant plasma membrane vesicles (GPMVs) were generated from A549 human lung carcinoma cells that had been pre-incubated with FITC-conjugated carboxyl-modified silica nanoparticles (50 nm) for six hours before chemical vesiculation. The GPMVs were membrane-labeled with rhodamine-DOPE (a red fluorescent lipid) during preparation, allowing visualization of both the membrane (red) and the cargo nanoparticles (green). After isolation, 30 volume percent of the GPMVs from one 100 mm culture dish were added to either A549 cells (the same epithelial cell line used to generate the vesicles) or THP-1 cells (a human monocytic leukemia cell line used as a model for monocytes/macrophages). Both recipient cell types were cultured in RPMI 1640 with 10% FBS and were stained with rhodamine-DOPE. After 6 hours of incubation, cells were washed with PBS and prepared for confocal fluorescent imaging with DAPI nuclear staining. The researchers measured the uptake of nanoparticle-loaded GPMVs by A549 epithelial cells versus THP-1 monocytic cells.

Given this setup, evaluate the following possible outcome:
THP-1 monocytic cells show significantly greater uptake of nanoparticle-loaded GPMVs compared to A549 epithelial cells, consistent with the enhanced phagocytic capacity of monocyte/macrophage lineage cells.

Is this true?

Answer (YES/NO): NO